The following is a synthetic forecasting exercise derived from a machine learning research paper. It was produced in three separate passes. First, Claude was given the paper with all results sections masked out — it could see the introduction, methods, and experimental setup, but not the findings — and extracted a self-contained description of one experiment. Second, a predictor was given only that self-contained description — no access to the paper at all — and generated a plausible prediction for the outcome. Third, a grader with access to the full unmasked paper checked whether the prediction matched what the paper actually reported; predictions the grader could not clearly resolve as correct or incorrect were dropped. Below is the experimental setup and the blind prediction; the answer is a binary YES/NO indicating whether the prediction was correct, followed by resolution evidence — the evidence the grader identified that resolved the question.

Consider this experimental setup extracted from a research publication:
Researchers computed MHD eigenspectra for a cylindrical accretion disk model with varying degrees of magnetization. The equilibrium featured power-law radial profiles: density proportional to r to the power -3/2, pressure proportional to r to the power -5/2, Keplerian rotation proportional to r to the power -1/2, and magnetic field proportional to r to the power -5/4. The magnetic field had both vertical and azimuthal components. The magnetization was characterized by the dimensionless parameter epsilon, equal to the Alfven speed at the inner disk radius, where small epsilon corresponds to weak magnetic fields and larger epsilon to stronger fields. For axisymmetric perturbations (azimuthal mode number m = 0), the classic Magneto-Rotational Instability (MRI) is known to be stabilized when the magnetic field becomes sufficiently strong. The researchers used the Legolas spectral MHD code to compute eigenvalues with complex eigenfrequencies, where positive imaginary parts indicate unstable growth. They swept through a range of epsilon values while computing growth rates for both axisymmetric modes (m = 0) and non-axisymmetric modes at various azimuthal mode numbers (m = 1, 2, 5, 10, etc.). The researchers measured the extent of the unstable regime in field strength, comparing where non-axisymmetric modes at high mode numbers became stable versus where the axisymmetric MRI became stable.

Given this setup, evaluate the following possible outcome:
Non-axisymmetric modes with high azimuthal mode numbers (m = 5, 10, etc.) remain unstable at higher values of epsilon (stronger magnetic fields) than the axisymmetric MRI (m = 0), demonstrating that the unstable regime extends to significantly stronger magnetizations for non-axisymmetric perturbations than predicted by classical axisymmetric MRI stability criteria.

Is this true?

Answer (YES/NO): NO